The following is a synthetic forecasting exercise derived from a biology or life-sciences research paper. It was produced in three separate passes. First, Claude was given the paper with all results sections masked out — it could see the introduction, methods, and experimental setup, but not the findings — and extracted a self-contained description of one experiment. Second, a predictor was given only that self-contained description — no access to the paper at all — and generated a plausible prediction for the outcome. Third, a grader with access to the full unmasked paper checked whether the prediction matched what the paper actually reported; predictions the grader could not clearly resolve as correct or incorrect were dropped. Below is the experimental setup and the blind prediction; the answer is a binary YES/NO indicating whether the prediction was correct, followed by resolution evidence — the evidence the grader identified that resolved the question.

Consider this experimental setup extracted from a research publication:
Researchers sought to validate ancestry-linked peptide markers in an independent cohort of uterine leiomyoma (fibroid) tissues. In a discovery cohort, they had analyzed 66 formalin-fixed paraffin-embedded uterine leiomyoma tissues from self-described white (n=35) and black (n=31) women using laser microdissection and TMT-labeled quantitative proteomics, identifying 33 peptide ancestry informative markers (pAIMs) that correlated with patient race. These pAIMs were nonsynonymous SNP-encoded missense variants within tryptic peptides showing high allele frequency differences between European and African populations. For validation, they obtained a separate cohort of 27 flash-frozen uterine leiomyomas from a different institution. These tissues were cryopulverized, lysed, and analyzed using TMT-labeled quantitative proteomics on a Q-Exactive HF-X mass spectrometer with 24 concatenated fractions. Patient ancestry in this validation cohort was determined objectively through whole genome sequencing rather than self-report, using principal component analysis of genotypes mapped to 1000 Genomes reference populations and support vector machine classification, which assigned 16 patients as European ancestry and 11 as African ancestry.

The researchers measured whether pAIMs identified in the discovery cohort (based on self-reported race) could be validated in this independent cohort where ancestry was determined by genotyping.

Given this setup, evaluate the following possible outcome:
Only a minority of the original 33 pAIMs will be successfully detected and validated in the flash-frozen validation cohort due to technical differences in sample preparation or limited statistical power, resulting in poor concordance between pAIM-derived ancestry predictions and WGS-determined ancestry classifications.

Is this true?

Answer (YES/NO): NO